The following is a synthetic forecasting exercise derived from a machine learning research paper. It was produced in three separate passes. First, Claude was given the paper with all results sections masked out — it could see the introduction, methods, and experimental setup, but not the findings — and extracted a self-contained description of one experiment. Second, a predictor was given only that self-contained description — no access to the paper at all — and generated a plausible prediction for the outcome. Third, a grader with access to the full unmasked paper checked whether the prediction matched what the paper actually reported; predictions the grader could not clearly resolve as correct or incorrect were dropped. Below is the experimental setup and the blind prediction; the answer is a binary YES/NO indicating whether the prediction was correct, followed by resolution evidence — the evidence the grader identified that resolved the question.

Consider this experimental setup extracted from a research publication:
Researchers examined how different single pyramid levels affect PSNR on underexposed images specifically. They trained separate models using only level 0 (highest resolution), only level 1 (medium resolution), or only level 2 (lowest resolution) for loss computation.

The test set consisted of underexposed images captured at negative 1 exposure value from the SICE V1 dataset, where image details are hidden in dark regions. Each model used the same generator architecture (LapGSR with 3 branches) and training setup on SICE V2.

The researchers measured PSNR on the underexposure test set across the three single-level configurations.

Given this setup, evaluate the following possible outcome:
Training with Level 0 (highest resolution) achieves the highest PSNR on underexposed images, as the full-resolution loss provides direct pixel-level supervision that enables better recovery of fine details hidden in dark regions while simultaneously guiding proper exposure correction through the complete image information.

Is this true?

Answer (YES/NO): NO